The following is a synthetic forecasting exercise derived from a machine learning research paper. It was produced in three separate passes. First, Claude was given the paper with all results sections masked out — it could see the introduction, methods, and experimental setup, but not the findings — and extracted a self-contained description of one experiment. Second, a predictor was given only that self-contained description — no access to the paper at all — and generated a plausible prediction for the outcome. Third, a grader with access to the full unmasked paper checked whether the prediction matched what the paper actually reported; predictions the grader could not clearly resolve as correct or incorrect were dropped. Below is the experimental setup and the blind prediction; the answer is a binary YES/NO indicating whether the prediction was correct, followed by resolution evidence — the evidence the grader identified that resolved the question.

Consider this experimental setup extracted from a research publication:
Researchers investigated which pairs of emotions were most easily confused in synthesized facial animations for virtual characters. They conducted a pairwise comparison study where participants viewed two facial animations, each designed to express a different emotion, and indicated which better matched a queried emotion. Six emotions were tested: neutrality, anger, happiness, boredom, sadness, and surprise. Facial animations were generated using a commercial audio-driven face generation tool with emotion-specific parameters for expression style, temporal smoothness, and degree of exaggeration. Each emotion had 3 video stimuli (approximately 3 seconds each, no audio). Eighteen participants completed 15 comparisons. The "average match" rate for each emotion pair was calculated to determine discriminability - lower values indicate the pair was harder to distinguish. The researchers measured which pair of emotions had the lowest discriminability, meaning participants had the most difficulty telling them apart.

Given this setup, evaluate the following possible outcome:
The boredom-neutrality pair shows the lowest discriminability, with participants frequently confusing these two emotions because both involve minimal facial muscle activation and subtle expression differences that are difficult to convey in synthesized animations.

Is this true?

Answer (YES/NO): NO